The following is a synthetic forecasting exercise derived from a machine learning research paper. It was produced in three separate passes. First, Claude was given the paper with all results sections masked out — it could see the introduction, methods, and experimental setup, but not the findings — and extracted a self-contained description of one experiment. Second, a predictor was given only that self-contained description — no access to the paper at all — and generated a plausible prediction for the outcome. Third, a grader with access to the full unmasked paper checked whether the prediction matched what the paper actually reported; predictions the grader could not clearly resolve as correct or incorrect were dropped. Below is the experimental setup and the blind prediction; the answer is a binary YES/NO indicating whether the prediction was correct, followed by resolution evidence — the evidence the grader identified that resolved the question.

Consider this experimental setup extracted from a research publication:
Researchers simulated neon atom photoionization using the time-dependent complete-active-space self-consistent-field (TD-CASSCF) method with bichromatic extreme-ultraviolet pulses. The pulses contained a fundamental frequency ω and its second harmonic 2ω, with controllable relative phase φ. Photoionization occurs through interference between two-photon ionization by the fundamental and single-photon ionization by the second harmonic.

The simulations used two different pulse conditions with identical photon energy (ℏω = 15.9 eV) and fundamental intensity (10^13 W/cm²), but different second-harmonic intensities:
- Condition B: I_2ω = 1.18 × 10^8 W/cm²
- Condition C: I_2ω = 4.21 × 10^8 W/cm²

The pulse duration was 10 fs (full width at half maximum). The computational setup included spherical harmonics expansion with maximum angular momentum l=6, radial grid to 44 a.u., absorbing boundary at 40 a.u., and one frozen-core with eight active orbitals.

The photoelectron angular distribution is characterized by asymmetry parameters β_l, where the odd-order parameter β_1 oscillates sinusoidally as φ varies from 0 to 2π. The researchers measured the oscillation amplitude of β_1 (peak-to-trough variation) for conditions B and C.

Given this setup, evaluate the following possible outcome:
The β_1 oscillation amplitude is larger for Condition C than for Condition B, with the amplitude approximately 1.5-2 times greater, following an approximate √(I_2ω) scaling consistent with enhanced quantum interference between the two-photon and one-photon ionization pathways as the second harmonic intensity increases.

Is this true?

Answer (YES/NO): YES